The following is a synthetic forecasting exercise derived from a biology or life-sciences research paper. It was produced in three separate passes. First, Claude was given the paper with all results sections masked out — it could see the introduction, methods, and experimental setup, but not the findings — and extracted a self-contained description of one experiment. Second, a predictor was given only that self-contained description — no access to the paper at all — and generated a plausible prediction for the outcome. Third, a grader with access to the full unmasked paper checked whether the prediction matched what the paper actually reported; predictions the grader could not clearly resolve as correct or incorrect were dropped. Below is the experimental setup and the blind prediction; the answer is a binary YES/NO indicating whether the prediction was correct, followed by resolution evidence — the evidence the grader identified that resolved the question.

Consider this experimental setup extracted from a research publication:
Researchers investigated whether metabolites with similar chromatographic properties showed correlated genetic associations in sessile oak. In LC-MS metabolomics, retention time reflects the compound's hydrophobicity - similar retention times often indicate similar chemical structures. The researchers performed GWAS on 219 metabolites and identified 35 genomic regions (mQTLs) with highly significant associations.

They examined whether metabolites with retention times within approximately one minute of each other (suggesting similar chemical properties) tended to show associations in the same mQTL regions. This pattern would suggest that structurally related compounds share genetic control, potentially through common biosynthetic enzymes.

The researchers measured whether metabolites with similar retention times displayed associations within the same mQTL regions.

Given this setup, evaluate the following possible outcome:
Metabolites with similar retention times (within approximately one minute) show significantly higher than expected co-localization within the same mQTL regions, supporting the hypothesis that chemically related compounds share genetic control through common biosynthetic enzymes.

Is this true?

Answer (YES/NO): YES